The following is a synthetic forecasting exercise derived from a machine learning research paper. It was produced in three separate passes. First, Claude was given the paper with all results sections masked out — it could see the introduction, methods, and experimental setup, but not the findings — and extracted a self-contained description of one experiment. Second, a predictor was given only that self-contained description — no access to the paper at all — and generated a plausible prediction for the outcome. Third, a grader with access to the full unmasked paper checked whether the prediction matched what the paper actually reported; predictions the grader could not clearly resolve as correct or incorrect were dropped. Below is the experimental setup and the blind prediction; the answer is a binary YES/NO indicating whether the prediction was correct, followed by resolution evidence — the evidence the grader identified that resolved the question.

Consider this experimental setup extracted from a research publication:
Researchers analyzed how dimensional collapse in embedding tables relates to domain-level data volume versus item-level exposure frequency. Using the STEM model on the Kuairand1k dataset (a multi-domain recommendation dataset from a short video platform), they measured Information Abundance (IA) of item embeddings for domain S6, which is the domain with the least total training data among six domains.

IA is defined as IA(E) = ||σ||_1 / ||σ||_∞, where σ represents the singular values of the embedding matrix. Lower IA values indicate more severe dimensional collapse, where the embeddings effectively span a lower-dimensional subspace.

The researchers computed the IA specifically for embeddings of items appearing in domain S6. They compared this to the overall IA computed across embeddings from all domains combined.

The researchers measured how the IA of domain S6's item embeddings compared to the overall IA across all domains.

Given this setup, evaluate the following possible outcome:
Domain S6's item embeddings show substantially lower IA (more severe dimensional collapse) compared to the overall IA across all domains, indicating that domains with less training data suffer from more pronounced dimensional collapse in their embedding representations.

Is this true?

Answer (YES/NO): YES